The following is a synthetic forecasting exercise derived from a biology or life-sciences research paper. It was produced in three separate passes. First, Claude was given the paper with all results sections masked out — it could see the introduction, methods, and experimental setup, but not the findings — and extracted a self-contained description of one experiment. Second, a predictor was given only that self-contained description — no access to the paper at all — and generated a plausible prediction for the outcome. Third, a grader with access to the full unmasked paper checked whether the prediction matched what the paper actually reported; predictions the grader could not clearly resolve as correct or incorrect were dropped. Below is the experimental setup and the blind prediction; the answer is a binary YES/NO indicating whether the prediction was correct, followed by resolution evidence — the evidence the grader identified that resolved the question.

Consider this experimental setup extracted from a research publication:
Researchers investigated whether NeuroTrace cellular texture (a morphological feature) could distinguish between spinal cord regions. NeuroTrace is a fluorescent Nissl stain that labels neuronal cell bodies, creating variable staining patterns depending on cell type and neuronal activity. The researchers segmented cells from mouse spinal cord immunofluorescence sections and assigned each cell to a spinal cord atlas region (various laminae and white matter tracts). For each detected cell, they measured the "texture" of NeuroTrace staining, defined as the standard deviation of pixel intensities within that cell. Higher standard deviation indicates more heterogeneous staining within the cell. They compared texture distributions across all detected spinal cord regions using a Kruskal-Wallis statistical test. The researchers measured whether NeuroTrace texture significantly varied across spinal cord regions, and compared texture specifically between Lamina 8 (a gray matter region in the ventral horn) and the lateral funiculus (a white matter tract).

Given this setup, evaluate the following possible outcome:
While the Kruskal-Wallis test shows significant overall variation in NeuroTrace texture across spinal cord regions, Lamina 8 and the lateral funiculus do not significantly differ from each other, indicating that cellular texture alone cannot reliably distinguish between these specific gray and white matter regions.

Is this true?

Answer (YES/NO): NO